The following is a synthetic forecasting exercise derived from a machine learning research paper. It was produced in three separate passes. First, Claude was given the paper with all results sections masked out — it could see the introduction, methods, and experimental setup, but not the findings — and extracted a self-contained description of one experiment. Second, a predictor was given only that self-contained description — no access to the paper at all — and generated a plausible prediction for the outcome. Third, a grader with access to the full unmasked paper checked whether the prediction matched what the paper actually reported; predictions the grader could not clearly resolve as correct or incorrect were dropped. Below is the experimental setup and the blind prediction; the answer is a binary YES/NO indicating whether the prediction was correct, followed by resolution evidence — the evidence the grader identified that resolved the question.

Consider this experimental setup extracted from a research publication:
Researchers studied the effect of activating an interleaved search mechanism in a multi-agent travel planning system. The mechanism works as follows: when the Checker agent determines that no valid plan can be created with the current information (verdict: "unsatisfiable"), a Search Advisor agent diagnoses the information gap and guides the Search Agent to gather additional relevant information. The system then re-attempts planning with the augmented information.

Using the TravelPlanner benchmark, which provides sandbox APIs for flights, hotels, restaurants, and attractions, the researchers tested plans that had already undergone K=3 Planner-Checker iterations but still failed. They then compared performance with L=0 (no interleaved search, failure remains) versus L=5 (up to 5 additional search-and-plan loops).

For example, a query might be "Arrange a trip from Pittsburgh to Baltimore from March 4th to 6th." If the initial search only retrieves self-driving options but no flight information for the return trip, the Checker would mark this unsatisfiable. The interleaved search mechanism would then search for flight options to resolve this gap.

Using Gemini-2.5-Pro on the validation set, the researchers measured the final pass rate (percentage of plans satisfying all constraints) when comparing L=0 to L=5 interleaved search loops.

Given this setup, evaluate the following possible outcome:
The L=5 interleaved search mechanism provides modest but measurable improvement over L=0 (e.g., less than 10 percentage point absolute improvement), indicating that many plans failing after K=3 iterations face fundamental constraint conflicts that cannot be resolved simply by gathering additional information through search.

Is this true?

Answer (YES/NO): NO